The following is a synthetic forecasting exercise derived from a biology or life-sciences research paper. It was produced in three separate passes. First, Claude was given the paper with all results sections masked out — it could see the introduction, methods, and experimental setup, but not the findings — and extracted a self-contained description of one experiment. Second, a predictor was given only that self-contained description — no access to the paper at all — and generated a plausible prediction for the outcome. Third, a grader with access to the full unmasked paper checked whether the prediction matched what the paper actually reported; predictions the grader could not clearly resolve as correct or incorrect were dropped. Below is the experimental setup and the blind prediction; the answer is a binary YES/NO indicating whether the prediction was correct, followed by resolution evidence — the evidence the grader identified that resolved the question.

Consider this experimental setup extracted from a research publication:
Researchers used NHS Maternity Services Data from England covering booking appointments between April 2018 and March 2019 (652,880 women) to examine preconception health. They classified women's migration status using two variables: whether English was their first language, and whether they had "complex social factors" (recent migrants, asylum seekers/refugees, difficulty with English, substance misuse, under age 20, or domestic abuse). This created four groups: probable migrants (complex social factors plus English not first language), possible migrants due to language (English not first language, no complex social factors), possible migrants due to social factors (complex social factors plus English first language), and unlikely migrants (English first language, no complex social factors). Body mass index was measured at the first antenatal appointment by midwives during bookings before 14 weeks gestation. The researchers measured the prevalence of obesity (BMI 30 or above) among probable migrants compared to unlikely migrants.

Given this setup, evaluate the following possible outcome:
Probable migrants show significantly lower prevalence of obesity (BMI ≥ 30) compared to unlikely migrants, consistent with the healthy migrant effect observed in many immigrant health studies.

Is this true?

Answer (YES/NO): YES